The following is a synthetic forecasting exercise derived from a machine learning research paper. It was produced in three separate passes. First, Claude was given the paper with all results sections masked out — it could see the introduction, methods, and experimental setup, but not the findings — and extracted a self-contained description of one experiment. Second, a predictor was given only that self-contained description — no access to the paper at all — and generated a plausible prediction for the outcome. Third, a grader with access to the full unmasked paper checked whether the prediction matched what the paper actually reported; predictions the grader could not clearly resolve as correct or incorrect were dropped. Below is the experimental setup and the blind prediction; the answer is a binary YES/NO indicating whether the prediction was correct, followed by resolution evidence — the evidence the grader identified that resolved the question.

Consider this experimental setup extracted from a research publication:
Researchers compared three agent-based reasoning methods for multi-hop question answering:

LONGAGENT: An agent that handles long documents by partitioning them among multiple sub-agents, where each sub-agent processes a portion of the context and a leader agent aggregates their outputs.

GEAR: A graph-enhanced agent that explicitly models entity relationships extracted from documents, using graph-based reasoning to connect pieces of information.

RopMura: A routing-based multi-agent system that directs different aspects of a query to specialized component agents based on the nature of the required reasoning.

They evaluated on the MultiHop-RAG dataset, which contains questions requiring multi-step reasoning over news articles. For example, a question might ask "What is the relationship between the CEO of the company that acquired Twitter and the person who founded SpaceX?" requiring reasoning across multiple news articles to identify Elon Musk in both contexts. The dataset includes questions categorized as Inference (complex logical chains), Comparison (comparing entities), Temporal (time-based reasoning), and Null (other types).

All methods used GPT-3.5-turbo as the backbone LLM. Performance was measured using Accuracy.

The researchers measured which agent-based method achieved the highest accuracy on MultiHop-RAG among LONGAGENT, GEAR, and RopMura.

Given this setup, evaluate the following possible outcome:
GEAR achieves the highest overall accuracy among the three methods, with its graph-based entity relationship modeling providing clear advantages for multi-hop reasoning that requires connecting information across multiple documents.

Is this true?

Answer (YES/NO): NO